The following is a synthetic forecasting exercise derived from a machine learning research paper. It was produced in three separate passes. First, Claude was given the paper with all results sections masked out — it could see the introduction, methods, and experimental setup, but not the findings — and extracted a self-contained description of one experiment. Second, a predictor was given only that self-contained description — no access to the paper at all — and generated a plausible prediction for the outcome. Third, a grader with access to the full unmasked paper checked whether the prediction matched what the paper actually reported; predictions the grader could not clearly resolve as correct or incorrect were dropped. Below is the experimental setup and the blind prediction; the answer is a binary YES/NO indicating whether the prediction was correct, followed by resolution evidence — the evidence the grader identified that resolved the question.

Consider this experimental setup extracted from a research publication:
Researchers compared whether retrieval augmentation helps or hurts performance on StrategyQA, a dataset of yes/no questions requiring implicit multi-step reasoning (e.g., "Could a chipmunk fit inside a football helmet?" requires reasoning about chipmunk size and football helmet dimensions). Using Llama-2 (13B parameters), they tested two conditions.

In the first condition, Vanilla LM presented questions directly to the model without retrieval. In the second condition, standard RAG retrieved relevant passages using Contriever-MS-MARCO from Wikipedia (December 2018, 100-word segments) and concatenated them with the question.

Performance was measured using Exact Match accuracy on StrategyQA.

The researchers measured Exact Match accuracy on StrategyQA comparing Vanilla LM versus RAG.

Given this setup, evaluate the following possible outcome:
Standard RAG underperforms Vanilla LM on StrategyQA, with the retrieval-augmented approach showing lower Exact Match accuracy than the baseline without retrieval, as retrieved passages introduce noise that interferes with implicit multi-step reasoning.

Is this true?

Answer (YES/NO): NO